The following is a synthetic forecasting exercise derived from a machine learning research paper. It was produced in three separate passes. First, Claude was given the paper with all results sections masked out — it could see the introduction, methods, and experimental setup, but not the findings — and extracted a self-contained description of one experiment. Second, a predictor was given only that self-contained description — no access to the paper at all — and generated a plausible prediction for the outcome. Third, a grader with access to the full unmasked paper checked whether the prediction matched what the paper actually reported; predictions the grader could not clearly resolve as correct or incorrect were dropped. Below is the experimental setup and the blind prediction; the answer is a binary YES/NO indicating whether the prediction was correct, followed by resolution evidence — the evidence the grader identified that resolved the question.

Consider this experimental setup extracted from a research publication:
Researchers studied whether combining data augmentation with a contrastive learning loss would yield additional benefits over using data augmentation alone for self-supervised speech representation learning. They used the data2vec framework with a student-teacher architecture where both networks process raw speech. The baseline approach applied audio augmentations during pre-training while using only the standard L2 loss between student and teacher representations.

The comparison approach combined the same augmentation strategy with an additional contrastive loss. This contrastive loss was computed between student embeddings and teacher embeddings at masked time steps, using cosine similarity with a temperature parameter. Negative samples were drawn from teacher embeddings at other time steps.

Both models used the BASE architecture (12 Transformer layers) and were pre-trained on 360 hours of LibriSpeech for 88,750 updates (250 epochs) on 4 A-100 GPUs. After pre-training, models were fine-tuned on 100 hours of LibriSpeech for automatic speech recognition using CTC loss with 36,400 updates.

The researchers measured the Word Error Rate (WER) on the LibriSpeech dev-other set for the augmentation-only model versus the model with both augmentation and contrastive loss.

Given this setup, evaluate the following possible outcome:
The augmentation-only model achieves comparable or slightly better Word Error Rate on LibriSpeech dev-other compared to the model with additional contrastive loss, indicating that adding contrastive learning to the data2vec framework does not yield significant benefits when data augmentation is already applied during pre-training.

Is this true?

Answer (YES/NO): YES